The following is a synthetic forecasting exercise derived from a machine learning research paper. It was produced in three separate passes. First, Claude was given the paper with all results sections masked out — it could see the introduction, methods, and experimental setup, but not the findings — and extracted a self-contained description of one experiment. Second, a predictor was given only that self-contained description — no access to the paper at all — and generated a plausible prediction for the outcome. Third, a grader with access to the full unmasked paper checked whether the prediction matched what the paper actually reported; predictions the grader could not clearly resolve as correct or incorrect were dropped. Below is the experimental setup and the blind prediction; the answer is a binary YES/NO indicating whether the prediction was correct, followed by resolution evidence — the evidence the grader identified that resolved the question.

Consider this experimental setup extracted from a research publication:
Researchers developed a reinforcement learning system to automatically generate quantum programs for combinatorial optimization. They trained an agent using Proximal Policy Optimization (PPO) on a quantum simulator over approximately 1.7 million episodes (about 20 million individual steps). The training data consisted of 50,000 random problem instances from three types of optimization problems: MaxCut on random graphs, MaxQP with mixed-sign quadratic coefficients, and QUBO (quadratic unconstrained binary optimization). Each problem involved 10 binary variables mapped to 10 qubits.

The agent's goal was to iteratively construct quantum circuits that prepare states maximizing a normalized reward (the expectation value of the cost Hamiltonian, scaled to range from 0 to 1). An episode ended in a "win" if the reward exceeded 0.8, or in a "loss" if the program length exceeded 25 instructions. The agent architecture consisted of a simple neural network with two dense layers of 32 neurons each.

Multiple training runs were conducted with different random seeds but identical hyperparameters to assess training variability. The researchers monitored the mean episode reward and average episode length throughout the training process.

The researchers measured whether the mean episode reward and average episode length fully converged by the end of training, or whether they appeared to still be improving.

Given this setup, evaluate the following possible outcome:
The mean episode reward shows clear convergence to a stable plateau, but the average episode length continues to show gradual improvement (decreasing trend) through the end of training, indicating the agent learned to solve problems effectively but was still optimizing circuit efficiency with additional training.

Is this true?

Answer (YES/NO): NO